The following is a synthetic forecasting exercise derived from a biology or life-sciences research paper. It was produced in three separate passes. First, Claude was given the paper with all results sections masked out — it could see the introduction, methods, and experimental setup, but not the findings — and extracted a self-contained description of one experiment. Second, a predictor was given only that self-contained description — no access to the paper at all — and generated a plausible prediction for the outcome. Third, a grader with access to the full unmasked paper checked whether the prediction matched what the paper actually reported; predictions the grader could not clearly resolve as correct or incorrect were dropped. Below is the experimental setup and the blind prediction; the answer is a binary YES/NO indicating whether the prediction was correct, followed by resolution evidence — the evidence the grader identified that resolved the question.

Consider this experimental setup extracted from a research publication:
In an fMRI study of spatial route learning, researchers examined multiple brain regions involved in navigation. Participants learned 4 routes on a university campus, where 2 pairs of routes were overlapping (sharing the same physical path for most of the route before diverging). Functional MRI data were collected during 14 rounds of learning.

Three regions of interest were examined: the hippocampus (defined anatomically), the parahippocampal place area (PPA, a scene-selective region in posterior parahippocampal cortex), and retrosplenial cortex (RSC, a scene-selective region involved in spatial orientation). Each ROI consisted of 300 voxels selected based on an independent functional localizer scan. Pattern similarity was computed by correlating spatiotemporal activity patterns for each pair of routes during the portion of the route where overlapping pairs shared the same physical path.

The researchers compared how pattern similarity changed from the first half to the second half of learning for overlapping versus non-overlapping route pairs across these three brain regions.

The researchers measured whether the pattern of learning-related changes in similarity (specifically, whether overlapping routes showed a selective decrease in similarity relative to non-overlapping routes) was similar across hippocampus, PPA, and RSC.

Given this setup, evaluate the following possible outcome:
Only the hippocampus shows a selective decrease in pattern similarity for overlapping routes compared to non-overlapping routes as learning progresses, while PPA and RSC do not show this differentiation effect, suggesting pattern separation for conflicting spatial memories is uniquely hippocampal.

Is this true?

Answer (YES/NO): YES